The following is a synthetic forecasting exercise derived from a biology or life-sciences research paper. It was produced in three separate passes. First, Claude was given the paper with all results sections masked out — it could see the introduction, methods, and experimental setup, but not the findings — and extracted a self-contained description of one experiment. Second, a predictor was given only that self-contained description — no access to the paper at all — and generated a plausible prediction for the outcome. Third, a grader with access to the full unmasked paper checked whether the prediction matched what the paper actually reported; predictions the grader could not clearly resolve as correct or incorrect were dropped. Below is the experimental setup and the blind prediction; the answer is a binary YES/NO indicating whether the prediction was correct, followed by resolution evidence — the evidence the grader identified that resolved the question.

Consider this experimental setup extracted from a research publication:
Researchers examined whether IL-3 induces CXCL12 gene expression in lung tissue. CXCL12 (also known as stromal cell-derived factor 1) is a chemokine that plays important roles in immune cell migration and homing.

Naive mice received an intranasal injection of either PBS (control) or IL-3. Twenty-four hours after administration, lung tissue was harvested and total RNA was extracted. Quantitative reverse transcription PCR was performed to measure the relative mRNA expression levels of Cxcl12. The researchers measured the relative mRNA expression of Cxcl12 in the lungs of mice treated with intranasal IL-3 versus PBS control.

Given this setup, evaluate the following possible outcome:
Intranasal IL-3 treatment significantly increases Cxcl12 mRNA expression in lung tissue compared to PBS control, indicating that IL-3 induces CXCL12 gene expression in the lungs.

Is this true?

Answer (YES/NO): YES